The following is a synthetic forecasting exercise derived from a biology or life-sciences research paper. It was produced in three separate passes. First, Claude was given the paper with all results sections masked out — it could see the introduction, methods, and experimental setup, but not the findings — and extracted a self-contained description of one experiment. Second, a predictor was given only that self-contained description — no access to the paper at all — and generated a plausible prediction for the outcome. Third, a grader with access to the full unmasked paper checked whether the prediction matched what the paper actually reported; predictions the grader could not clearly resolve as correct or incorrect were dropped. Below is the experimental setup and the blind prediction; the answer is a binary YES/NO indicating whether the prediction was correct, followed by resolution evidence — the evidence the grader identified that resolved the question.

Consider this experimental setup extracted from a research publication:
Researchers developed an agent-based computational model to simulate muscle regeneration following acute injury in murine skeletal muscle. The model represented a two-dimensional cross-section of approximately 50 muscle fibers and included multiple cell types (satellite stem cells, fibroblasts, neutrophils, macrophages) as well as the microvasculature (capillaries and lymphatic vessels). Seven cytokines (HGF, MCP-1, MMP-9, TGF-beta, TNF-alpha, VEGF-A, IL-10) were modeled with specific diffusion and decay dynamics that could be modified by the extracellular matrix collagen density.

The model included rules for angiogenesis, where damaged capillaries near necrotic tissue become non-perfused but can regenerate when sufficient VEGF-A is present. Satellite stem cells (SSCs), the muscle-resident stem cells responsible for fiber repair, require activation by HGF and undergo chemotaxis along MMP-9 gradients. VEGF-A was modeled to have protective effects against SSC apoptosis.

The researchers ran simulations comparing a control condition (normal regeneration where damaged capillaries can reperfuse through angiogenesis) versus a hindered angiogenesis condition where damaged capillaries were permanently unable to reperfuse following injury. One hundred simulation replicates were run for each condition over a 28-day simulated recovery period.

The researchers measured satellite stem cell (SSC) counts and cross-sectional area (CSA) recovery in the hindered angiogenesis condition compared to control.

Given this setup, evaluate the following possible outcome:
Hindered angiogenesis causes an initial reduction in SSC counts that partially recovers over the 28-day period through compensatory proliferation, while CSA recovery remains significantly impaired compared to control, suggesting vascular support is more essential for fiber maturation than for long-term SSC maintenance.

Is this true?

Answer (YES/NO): NO